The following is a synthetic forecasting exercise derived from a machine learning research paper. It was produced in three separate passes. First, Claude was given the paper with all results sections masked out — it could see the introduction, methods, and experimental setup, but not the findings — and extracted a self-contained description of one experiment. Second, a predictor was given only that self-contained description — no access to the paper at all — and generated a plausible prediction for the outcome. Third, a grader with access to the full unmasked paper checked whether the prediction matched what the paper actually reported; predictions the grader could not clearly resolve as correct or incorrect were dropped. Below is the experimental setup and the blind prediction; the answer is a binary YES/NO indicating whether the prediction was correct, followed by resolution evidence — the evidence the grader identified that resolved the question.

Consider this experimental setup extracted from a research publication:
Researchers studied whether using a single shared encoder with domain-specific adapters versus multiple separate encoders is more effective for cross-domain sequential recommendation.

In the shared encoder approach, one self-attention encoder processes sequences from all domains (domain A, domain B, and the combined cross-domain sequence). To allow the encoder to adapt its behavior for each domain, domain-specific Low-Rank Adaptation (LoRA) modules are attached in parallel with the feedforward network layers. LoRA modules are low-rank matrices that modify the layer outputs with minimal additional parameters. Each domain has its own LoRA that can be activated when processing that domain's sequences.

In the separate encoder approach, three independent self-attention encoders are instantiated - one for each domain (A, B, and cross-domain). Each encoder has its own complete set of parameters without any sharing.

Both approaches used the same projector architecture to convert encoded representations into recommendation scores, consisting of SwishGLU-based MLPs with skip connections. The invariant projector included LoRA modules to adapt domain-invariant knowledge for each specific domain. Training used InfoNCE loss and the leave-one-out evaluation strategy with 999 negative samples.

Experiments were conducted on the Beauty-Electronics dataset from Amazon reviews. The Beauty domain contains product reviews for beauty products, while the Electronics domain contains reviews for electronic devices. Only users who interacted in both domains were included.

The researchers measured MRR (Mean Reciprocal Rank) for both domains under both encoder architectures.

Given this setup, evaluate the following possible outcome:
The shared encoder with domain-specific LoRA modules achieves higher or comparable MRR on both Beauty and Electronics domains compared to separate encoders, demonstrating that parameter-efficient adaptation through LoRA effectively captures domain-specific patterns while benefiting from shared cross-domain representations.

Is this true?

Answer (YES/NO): YES